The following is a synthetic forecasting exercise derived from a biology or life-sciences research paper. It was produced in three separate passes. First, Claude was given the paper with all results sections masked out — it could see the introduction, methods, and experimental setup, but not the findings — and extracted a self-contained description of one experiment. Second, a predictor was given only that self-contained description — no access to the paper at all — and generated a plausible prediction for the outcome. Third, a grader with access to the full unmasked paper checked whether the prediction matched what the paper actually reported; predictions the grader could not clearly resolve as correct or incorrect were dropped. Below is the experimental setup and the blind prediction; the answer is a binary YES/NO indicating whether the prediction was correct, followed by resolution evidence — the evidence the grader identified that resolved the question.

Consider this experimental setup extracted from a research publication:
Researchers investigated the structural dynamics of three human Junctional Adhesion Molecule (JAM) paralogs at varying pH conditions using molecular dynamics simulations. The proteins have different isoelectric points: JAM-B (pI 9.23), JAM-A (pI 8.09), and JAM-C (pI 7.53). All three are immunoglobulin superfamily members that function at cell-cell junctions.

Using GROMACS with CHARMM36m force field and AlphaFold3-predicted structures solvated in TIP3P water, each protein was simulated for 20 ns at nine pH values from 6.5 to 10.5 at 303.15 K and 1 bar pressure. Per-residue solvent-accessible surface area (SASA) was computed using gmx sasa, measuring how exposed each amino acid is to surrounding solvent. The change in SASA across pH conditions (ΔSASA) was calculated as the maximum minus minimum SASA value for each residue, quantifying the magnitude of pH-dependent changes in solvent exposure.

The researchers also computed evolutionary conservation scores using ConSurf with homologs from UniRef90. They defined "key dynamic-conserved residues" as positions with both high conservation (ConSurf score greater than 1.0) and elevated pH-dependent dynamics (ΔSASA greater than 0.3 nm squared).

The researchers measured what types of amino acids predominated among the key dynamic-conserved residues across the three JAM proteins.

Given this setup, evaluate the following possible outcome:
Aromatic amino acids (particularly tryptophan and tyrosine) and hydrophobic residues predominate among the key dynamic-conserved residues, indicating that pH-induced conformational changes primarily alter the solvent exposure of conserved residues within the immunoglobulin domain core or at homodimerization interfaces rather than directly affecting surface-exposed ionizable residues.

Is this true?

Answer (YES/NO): NO